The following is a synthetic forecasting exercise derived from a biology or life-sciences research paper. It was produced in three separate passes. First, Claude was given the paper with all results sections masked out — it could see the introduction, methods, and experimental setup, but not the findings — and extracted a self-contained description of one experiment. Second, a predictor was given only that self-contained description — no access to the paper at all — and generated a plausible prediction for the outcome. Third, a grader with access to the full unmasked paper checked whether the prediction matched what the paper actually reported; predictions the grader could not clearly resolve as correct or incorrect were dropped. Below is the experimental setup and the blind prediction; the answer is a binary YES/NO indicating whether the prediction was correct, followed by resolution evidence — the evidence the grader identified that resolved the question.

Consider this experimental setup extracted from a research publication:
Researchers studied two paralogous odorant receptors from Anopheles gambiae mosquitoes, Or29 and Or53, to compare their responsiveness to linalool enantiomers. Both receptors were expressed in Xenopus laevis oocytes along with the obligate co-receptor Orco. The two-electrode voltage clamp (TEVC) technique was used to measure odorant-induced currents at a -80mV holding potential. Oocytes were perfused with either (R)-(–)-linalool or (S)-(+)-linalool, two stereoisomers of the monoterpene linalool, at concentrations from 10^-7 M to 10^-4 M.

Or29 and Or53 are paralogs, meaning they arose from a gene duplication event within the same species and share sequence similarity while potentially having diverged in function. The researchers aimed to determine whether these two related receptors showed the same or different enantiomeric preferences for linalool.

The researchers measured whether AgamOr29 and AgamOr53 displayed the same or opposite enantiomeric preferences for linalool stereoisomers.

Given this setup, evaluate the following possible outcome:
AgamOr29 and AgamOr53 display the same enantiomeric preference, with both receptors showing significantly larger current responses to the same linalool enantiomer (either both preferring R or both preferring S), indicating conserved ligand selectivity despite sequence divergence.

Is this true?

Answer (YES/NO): NO